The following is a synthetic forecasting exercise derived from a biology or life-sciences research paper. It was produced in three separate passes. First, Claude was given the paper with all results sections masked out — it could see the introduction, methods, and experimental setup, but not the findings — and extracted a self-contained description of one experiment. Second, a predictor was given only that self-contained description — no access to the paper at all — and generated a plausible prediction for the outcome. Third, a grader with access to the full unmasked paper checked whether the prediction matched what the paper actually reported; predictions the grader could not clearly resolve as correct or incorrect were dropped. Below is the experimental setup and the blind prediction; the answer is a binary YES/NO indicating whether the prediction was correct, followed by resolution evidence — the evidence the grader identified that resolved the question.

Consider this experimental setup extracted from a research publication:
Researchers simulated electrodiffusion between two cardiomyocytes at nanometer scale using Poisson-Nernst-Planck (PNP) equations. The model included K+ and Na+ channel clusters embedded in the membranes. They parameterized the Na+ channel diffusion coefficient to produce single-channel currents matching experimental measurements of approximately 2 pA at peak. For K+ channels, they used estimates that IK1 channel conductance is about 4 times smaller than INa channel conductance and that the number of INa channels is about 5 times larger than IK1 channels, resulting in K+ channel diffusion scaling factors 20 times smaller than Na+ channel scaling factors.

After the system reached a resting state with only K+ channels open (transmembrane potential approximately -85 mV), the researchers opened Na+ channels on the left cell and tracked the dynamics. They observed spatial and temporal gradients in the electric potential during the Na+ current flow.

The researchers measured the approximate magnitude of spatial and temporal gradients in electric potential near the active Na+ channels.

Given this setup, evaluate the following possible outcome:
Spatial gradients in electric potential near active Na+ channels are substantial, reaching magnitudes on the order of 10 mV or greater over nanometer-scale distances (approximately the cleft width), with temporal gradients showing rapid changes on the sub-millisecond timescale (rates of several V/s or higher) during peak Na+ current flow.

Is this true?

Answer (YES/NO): YES